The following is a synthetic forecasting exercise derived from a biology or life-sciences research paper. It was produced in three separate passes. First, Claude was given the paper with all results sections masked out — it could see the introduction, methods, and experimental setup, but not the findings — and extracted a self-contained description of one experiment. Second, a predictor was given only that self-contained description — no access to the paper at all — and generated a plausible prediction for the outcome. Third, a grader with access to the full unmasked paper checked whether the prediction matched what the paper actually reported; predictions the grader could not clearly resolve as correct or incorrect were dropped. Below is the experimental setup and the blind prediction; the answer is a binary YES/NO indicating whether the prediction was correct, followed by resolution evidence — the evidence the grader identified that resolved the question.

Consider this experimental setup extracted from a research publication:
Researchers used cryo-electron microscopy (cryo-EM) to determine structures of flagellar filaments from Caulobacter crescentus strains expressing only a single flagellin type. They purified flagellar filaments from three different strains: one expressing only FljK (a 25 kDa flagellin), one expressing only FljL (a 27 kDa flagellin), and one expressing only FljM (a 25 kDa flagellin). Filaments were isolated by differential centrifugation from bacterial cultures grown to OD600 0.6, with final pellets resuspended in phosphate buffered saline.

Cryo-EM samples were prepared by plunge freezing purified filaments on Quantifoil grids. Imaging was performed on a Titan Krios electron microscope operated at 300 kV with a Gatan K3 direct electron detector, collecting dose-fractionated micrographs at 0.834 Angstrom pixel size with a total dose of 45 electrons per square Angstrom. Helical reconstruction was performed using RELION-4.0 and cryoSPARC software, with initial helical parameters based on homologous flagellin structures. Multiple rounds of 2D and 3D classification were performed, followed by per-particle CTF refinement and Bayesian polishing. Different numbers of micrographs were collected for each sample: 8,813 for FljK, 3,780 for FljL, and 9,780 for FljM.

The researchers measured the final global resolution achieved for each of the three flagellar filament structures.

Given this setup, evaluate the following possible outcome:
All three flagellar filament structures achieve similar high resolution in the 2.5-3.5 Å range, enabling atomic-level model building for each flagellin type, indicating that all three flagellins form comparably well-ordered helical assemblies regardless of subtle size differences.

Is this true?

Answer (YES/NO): NO